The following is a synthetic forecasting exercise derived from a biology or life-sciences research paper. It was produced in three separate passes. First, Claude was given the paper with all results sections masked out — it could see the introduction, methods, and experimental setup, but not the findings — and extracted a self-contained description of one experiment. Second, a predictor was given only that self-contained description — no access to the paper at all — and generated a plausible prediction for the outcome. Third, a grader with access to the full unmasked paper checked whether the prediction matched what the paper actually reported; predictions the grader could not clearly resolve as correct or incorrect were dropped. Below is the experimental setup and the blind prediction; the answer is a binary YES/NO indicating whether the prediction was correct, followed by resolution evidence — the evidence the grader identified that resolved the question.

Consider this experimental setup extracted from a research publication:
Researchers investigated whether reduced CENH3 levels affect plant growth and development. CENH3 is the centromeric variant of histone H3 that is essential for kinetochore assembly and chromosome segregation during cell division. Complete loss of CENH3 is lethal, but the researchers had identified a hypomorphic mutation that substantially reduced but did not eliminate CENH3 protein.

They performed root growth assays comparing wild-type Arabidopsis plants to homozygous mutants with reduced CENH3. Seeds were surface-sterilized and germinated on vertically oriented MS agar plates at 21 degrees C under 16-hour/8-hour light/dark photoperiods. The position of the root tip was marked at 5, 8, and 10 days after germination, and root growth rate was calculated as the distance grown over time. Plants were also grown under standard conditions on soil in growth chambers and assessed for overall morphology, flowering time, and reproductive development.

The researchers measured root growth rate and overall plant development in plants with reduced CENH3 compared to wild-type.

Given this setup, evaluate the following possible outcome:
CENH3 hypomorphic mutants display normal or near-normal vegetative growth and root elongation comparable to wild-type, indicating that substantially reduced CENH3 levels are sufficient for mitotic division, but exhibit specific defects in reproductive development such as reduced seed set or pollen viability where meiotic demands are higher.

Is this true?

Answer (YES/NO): NO